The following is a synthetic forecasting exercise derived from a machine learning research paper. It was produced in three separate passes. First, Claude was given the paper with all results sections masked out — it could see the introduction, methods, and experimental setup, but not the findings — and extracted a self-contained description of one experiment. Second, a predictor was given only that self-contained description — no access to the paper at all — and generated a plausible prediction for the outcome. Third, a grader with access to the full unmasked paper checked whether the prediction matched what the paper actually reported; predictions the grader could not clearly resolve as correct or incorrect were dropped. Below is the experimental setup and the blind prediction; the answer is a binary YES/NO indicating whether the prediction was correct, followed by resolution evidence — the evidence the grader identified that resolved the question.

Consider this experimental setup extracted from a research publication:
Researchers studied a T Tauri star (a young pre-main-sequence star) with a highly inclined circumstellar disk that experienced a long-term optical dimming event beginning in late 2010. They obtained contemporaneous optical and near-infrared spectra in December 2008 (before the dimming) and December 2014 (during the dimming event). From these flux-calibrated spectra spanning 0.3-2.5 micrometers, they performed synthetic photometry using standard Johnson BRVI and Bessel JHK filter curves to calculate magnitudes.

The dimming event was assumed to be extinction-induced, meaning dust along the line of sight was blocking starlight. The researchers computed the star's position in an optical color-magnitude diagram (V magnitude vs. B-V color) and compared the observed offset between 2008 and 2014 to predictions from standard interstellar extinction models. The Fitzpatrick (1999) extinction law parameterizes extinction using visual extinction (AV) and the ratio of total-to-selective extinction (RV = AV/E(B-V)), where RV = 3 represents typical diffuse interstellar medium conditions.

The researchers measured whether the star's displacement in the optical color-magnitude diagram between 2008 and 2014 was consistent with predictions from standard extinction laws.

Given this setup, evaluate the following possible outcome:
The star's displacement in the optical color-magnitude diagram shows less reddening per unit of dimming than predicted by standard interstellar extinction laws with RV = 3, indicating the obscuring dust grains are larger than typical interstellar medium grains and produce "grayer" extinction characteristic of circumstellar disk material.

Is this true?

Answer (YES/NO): NO